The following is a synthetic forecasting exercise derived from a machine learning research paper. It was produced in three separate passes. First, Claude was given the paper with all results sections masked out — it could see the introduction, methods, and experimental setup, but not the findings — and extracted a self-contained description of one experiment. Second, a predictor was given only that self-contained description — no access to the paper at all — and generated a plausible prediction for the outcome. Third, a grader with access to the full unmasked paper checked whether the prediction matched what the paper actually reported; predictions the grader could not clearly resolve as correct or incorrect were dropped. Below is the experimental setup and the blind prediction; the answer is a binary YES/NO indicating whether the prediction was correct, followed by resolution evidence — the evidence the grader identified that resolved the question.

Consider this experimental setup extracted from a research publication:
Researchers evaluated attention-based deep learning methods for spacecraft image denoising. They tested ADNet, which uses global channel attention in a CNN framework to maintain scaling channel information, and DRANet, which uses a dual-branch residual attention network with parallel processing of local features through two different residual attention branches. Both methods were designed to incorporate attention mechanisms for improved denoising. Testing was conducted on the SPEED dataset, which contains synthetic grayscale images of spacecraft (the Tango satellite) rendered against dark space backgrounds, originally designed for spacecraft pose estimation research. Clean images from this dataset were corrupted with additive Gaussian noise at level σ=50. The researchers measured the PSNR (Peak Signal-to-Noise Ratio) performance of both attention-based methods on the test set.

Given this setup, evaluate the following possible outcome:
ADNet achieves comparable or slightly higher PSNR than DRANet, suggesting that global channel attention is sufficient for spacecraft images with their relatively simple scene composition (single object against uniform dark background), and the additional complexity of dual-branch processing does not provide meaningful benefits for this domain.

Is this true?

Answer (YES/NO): NO